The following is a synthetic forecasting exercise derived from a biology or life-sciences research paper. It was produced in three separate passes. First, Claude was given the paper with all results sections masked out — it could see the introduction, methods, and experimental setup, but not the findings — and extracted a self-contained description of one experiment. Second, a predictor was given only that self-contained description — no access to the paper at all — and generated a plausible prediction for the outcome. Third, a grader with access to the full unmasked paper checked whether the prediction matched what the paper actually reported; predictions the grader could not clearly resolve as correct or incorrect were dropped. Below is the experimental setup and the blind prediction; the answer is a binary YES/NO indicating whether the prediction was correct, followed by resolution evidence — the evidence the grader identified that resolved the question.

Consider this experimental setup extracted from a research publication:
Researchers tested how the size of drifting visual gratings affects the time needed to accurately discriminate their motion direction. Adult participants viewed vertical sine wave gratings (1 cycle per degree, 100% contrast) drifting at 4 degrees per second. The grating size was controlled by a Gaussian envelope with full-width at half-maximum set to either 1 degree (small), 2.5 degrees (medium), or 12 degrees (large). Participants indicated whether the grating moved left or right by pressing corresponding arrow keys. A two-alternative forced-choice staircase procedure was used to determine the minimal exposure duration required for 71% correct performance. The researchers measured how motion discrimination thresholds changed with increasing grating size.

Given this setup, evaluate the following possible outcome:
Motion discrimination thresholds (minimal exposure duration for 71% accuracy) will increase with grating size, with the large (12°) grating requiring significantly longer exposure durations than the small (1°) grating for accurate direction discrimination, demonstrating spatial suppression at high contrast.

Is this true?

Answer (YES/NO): YES